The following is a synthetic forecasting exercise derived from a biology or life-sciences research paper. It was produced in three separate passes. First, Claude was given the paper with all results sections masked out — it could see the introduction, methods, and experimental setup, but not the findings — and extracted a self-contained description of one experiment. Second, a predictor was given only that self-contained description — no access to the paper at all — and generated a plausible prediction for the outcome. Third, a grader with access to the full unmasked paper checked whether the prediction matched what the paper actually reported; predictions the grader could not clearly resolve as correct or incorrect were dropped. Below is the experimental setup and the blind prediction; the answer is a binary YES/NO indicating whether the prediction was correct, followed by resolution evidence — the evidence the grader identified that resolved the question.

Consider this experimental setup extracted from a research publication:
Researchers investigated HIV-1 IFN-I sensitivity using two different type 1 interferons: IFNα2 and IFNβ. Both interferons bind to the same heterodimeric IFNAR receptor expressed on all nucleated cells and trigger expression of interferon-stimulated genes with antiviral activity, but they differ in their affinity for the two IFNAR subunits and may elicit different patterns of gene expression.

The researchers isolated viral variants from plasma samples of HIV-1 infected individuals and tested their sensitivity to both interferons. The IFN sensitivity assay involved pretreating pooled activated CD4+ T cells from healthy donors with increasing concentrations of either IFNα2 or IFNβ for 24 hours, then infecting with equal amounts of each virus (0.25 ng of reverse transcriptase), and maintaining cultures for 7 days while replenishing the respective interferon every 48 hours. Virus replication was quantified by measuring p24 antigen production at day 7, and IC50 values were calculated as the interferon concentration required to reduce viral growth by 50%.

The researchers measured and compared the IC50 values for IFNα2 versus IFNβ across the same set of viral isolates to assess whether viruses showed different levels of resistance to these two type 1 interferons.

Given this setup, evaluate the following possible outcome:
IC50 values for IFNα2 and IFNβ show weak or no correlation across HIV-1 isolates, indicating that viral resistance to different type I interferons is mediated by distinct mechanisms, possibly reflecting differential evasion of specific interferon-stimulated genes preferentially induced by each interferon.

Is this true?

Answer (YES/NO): NO